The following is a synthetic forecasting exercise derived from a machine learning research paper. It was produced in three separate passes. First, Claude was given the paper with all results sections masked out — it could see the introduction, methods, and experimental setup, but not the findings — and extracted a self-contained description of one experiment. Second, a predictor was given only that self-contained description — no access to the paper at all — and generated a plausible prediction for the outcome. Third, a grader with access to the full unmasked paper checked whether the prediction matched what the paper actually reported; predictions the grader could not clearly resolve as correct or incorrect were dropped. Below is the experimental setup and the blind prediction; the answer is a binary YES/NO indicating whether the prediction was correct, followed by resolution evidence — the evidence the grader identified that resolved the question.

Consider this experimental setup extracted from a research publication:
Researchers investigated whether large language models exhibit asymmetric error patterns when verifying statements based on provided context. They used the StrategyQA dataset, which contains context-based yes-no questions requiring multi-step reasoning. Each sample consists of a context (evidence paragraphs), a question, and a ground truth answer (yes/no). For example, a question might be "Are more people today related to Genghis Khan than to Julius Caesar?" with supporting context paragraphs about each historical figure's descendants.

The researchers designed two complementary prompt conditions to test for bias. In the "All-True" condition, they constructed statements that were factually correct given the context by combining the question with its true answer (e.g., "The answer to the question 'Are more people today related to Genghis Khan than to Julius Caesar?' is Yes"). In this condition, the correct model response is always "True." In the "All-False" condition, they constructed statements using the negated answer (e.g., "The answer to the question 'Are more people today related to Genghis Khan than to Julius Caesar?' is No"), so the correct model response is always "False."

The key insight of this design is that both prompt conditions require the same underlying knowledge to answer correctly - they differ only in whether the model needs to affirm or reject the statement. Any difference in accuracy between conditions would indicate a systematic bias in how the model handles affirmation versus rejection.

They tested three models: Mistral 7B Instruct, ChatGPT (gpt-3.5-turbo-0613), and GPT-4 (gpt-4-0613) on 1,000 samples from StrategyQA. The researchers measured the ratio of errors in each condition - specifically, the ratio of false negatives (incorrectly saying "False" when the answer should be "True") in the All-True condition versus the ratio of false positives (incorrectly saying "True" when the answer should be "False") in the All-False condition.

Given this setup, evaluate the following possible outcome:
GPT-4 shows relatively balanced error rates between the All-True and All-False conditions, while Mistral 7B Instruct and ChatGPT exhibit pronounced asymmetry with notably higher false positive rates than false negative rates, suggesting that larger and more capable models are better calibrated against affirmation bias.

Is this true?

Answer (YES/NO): NO